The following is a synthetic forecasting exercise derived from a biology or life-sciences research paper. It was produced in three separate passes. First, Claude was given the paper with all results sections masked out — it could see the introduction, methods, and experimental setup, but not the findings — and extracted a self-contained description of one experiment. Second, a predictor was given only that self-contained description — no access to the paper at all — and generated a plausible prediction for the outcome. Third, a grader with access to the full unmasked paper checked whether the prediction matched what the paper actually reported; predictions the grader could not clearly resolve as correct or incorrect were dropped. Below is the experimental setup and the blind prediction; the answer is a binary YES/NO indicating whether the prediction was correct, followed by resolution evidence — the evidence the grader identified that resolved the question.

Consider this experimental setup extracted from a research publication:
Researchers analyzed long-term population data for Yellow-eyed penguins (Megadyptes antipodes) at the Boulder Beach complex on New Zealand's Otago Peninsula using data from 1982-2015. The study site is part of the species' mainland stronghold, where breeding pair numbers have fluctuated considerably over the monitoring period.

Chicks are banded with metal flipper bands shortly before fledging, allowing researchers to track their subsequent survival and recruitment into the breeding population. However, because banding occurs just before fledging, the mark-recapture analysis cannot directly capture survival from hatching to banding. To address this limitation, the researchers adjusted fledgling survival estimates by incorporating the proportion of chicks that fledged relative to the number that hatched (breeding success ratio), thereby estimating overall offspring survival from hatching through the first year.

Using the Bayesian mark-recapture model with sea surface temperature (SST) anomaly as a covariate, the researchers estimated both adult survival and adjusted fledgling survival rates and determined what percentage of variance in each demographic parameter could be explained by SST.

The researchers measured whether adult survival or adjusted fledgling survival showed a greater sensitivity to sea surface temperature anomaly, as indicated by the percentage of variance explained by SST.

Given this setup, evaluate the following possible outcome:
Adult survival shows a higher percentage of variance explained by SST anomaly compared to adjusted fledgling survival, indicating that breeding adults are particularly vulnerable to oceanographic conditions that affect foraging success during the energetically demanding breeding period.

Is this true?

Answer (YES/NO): YES